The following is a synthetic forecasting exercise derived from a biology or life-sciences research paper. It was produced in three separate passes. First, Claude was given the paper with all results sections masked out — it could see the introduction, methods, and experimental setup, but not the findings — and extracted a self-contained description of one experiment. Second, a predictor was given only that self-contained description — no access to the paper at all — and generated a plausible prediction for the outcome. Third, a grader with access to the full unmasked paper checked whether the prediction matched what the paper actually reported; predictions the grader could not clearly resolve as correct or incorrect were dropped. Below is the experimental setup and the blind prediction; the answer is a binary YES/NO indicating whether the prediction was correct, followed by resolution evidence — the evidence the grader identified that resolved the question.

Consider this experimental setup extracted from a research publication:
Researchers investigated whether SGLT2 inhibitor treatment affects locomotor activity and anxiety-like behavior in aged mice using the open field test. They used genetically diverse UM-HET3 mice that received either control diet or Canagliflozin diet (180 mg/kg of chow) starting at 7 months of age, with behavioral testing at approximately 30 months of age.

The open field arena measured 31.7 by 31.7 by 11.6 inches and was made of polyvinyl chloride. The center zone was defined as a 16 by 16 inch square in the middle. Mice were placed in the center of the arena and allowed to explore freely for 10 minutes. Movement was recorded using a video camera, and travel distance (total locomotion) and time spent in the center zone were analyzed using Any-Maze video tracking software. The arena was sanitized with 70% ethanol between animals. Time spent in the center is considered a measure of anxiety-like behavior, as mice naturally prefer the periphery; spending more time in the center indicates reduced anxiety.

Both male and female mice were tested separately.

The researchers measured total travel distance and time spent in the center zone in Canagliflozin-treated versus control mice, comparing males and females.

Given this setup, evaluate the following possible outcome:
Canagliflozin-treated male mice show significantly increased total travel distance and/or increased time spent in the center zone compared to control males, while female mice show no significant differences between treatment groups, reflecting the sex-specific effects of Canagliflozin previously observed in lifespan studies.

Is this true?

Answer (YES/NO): YES